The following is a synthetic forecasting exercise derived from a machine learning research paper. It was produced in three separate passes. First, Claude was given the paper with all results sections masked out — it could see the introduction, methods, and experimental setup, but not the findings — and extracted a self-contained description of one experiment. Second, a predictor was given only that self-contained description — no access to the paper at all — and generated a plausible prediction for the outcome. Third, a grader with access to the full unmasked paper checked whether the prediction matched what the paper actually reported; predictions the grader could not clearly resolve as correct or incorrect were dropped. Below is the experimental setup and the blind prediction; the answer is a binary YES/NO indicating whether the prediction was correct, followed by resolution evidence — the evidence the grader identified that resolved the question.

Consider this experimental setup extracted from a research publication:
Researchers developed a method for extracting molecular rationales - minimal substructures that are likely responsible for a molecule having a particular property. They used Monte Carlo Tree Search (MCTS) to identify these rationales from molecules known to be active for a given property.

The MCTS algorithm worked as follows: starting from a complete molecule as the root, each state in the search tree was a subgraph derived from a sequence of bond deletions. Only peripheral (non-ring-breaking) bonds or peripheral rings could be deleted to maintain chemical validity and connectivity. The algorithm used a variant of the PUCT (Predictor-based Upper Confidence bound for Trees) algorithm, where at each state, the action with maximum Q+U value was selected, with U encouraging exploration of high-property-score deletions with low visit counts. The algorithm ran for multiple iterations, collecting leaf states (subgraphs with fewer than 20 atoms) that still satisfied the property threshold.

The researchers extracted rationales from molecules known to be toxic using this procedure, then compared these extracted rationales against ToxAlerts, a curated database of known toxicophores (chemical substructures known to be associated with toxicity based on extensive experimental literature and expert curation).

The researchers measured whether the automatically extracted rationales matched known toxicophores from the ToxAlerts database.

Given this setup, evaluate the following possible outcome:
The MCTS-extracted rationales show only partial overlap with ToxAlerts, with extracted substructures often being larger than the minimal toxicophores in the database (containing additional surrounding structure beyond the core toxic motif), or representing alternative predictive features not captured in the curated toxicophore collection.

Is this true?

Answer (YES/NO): NO